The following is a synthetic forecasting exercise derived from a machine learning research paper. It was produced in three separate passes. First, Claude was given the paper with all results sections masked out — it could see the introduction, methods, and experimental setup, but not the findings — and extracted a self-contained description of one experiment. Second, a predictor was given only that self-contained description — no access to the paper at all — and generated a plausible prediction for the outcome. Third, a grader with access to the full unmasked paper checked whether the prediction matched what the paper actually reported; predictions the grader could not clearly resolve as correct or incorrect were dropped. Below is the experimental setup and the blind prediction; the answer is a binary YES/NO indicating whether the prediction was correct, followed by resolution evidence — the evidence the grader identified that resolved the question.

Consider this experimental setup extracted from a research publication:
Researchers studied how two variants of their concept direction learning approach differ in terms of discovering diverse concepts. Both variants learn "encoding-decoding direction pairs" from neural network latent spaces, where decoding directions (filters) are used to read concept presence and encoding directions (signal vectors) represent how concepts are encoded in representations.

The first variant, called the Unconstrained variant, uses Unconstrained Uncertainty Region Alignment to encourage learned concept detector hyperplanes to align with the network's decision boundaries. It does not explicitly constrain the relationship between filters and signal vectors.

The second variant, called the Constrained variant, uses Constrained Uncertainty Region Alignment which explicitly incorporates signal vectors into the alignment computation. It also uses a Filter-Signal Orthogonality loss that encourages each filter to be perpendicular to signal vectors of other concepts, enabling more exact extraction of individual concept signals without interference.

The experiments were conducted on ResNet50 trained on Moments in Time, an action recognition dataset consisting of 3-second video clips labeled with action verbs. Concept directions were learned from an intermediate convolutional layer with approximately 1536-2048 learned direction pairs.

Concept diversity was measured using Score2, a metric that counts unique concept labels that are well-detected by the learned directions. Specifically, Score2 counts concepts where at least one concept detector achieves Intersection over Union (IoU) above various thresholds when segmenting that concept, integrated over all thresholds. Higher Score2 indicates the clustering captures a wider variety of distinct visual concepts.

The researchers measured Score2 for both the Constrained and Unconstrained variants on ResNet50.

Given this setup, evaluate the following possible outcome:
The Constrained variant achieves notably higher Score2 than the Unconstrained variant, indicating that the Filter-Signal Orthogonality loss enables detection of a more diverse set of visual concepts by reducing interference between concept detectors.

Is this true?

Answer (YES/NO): YES